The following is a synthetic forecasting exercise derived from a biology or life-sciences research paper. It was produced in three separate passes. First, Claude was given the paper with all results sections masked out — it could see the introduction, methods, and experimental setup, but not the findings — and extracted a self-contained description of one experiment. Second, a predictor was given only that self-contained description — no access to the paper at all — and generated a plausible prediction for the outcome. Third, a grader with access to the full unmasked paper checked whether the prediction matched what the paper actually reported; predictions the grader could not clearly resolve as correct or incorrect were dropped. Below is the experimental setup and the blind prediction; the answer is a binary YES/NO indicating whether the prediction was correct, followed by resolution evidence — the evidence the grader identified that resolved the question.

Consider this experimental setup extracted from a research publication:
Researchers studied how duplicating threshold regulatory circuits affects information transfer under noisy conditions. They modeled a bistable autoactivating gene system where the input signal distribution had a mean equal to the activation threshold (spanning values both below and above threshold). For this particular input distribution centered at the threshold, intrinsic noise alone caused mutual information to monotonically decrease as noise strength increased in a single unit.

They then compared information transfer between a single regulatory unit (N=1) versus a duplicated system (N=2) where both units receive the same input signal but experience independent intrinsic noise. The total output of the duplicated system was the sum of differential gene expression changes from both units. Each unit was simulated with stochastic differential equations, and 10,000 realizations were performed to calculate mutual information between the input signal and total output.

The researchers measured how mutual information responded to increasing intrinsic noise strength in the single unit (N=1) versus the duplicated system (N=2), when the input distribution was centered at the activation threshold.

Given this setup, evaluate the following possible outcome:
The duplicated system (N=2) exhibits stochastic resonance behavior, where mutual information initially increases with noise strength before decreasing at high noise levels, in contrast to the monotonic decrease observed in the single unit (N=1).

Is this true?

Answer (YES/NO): YES